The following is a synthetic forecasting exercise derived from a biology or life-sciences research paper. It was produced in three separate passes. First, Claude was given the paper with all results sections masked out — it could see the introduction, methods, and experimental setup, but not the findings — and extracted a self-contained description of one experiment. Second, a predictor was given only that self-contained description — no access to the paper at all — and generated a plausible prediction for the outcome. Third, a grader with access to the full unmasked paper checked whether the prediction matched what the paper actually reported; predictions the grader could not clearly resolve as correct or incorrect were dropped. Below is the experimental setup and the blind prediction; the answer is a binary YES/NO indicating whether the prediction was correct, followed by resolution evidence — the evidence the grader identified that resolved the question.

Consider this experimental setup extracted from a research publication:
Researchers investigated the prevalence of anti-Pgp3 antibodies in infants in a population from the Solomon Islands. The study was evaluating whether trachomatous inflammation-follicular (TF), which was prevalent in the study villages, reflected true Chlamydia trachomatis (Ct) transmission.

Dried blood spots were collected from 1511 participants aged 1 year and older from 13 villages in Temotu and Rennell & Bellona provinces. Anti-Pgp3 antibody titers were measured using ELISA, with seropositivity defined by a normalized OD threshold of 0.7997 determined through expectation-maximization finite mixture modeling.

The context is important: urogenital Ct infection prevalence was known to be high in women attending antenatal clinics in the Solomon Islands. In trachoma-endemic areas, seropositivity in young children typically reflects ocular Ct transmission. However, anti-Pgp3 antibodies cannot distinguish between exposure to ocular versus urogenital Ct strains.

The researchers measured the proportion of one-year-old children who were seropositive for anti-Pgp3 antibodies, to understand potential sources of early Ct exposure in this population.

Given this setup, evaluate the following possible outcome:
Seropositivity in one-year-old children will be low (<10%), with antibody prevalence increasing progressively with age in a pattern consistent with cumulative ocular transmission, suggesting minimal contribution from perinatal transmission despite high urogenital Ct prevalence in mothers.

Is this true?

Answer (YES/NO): NO